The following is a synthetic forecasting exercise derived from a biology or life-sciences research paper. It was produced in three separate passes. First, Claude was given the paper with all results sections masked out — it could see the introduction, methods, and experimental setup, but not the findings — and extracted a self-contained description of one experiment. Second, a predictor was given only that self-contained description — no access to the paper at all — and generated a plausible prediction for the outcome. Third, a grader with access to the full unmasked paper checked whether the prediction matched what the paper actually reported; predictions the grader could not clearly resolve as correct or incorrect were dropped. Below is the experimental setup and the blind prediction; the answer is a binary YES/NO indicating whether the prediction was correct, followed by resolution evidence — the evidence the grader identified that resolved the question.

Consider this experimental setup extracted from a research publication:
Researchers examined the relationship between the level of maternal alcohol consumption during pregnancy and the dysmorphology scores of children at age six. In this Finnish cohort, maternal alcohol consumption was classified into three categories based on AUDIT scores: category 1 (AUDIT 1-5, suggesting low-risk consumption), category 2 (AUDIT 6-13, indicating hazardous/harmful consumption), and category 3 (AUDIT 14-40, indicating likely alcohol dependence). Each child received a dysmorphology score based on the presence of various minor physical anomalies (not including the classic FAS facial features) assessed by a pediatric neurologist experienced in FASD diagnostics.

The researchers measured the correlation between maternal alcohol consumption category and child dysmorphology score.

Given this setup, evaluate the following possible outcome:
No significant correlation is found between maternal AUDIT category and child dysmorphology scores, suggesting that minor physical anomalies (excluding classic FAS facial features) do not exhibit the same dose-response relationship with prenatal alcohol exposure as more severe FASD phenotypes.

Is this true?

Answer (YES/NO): NO